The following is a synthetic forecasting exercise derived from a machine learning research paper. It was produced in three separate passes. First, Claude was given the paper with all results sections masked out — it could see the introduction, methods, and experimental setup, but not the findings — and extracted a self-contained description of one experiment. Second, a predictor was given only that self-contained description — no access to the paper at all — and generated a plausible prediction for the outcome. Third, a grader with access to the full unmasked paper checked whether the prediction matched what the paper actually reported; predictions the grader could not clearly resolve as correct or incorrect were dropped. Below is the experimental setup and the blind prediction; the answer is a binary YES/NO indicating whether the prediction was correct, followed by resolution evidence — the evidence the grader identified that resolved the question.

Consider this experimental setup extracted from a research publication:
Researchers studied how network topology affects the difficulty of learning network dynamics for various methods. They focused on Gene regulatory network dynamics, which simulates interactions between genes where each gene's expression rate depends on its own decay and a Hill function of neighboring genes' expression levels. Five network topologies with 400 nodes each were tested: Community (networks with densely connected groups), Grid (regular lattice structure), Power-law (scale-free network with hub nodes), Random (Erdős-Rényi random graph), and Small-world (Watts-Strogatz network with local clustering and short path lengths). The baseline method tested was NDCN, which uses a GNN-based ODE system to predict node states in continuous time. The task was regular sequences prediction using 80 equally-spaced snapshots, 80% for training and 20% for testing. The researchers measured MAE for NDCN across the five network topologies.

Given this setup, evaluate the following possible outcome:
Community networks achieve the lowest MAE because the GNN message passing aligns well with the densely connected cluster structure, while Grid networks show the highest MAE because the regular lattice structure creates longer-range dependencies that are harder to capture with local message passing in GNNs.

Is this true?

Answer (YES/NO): NO